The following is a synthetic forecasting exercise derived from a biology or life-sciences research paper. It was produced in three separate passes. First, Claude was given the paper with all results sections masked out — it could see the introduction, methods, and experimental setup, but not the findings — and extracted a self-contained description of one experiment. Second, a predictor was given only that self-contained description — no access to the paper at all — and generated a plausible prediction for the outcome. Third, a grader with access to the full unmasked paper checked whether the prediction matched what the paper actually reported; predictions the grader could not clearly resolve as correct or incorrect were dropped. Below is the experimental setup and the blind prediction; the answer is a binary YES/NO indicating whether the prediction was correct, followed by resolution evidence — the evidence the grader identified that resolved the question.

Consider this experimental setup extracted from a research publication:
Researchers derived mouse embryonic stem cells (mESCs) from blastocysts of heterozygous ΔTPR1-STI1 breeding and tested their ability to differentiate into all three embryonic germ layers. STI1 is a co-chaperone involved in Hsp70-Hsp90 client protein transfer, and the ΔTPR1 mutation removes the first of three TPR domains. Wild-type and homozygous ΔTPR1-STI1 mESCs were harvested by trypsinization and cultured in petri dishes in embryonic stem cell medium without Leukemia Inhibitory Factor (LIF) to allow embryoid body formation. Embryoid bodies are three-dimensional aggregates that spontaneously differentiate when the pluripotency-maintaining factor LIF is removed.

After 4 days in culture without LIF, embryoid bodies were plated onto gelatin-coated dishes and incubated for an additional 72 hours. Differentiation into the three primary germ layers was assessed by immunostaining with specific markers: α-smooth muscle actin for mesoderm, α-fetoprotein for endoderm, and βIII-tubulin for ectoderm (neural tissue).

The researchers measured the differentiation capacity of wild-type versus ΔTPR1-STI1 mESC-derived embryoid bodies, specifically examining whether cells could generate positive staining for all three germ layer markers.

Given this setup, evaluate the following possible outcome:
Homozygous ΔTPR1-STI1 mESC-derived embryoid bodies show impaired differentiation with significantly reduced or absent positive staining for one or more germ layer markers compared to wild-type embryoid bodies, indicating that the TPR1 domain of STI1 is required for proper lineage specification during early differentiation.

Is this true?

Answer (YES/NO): NO